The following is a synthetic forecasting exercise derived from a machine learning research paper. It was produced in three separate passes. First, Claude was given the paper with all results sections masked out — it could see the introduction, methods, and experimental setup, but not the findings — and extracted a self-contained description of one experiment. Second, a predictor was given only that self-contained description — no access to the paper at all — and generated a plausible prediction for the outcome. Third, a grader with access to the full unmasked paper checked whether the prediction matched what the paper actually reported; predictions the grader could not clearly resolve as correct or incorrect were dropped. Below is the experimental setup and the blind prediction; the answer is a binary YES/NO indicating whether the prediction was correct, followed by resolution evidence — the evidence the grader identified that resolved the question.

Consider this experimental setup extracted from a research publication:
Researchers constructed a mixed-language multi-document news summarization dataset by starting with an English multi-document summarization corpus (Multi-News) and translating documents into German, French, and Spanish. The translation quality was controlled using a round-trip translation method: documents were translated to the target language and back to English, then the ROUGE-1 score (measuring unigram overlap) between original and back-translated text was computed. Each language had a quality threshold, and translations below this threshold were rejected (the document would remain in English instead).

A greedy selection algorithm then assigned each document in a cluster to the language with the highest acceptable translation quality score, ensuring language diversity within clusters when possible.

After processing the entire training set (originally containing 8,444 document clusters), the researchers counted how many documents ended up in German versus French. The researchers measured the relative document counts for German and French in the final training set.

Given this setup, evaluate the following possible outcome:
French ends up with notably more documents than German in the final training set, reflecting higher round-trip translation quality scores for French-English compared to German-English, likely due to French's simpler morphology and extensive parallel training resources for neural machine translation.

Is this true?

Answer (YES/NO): YES